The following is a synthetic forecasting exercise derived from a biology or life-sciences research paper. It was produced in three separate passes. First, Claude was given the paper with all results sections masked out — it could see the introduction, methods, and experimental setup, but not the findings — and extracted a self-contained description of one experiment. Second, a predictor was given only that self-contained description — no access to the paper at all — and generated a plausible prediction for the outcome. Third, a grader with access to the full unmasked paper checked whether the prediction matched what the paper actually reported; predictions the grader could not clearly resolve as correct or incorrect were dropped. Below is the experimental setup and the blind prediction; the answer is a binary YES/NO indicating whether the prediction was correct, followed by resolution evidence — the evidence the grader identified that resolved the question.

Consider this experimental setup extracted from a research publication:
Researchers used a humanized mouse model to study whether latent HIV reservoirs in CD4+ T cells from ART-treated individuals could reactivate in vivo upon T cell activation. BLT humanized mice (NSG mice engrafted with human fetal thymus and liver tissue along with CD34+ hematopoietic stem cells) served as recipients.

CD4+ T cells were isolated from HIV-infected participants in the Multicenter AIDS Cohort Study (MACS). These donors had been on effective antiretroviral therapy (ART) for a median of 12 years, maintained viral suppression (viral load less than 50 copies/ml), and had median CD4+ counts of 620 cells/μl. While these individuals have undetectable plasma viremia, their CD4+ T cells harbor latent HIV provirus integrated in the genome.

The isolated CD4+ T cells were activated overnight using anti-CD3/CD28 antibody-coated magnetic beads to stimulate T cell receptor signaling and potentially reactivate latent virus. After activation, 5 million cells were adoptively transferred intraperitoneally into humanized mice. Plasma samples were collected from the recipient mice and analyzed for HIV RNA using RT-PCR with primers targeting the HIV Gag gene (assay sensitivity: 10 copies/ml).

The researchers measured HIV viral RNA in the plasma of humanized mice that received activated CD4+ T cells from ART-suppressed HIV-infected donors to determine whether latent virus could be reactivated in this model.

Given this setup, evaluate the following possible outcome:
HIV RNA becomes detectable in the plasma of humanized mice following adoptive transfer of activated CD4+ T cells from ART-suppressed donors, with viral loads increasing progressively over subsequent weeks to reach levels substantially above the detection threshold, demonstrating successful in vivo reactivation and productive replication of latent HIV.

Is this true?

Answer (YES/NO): YES